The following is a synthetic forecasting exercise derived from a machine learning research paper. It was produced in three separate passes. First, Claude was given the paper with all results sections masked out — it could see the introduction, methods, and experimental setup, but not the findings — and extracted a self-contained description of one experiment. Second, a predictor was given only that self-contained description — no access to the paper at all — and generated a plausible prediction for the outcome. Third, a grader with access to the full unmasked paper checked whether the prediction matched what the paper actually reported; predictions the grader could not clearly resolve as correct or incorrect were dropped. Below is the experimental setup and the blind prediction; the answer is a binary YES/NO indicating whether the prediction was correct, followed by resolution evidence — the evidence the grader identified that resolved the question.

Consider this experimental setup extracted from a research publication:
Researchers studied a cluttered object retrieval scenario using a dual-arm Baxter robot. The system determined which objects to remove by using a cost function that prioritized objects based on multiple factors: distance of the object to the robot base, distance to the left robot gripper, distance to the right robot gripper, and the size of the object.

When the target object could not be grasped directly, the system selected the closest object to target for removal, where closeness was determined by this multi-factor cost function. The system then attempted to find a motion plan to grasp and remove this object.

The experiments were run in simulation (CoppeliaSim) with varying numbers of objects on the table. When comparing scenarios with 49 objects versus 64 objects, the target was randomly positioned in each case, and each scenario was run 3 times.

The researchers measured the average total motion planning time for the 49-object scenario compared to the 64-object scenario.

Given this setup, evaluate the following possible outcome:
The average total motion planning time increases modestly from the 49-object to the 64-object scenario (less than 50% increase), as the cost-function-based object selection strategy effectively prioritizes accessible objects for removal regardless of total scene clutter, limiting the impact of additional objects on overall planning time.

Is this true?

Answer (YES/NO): NO